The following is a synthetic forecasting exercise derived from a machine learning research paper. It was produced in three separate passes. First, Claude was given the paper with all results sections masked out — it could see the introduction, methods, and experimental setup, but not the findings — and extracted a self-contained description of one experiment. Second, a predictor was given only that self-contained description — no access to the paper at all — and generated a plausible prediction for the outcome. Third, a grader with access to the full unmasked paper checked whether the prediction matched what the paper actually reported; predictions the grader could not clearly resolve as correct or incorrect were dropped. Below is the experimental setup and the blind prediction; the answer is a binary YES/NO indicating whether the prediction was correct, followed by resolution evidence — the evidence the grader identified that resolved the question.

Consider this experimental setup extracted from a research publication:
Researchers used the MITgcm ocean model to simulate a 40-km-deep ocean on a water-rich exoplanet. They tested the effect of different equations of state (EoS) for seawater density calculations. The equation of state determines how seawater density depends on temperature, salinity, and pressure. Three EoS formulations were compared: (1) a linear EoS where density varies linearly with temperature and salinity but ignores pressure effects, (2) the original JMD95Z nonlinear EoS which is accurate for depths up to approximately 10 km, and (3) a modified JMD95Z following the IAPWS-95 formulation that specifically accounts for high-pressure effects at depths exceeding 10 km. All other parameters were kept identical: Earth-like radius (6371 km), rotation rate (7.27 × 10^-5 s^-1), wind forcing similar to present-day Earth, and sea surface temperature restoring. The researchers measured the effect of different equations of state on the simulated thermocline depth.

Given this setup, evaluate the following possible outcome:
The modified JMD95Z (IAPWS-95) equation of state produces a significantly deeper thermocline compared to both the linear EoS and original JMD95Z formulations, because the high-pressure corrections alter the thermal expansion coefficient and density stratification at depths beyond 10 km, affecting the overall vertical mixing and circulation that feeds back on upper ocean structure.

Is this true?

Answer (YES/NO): NO